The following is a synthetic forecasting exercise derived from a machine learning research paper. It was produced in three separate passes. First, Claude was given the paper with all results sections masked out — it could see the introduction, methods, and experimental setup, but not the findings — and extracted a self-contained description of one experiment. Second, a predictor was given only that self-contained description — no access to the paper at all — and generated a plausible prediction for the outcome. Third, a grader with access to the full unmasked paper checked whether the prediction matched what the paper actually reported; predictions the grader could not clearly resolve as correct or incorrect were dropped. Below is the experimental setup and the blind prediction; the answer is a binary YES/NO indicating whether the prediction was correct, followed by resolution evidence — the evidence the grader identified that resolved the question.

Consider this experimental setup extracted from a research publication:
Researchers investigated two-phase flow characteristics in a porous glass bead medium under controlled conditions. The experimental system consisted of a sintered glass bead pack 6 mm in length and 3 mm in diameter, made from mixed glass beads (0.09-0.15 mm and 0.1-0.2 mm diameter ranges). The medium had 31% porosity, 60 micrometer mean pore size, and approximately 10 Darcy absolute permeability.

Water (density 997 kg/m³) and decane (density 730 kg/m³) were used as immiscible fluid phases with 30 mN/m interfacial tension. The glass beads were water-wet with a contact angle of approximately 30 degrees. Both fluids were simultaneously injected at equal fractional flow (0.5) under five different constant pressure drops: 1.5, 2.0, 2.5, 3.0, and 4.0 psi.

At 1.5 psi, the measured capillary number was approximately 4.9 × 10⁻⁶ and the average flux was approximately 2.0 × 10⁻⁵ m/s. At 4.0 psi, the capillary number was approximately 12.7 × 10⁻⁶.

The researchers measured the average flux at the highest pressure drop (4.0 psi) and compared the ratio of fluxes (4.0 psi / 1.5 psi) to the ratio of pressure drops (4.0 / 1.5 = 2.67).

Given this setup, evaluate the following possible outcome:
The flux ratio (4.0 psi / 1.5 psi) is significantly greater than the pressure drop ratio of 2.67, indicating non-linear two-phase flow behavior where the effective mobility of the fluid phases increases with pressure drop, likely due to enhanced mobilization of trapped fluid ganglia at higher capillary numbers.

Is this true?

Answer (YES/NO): NO